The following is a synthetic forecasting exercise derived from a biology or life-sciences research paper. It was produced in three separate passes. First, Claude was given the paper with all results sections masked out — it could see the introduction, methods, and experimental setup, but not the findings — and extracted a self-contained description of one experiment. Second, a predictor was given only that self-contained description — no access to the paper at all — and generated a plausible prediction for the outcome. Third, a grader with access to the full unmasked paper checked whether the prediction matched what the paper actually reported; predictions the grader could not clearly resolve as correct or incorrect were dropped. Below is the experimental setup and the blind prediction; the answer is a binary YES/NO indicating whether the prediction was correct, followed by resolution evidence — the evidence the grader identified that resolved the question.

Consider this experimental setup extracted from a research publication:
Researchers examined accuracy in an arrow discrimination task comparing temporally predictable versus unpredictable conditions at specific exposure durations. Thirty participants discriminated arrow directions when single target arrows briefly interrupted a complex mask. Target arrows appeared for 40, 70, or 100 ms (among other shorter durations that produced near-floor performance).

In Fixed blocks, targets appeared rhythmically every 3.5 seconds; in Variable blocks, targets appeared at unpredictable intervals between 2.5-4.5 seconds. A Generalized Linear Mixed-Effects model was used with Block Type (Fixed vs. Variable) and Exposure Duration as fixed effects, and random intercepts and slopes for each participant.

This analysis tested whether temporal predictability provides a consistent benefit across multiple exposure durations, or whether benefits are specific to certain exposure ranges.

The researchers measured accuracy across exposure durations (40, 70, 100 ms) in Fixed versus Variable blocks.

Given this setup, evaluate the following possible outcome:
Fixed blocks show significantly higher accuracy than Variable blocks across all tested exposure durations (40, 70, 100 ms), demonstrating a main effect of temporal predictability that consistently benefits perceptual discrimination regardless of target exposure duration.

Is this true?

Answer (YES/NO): YES